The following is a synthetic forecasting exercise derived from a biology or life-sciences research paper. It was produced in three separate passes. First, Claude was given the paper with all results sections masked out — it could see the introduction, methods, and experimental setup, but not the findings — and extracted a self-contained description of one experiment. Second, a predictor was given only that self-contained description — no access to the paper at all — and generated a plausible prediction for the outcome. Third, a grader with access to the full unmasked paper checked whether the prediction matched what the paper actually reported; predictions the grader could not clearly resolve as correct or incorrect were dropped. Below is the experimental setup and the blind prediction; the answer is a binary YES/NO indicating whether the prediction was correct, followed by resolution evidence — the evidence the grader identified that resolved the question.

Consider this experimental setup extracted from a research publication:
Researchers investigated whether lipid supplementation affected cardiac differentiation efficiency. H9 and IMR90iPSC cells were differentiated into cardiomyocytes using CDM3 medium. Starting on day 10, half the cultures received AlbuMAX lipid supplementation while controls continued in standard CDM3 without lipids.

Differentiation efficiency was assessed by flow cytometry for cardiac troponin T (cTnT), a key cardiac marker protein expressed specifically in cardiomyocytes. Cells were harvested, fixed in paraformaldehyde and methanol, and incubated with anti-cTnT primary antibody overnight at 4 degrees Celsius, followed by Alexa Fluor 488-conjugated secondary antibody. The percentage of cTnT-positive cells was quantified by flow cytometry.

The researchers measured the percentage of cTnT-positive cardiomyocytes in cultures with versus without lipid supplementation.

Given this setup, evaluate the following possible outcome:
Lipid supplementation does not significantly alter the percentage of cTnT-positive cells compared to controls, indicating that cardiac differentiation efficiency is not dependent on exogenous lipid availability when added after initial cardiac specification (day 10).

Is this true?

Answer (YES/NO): YES